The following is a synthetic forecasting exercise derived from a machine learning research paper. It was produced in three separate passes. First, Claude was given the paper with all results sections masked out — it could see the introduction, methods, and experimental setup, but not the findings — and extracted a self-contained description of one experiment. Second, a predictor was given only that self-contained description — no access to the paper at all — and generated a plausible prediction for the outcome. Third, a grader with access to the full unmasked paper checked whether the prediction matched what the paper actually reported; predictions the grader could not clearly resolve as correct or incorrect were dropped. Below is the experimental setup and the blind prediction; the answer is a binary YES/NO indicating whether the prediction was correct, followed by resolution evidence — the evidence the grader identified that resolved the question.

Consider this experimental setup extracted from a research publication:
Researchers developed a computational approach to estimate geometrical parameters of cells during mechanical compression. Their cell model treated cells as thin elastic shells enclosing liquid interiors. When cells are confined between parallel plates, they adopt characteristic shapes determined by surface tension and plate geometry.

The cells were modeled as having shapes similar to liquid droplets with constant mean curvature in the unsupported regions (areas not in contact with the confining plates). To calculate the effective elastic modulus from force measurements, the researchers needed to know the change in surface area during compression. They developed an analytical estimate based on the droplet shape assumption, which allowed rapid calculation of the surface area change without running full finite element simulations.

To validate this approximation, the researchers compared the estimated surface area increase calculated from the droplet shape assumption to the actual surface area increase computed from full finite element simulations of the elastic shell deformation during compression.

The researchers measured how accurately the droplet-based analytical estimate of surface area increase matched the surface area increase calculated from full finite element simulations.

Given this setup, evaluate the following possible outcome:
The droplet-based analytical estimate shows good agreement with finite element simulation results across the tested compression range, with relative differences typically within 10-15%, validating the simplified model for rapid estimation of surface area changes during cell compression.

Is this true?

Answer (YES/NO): YES